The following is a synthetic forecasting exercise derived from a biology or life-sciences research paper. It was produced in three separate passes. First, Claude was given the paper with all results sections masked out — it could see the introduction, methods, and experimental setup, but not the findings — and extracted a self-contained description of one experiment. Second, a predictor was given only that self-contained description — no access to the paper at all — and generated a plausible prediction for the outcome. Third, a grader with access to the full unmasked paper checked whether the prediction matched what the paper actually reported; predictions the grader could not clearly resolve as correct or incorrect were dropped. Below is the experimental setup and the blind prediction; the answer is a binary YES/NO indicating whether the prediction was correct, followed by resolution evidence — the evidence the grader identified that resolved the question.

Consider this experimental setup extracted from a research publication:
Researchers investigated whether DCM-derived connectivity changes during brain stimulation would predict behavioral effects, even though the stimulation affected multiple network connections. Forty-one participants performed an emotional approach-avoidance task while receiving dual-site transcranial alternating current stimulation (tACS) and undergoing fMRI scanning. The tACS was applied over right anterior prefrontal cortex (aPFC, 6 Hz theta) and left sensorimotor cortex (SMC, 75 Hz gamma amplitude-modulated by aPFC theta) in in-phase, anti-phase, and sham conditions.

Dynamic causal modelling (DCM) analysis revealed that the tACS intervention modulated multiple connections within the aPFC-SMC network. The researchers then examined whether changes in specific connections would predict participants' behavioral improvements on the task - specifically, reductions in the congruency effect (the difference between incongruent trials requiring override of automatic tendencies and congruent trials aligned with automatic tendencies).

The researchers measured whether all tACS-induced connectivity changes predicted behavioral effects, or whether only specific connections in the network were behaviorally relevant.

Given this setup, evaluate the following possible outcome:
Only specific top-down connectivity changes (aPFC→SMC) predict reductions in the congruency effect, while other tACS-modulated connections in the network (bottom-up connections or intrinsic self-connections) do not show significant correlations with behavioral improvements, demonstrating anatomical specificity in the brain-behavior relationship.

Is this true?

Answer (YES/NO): YES